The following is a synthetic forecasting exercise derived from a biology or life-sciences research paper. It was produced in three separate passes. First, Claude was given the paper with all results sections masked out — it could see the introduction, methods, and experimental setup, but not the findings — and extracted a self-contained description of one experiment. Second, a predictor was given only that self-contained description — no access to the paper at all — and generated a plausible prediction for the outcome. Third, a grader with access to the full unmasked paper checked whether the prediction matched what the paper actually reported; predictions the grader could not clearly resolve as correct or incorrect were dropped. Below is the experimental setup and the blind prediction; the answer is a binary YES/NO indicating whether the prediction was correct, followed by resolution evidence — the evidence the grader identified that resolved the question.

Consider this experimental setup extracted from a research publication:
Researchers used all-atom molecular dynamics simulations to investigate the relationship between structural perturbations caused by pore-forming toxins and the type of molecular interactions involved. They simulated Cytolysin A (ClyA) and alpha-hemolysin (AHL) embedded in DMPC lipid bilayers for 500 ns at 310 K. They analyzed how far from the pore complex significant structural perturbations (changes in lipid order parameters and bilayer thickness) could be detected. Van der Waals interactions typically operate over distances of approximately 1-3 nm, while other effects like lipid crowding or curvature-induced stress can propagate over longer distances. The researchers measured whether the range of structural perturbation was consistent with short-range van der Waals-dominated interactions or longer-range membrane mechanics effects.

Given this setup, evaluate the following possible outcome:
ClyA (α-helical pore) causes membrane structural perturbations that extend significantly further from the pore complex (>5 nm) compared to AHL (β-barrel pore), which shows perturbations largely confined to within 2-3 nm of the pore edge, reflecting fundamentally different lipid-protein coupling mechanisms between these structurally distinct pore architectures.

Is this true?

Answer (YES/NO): NO